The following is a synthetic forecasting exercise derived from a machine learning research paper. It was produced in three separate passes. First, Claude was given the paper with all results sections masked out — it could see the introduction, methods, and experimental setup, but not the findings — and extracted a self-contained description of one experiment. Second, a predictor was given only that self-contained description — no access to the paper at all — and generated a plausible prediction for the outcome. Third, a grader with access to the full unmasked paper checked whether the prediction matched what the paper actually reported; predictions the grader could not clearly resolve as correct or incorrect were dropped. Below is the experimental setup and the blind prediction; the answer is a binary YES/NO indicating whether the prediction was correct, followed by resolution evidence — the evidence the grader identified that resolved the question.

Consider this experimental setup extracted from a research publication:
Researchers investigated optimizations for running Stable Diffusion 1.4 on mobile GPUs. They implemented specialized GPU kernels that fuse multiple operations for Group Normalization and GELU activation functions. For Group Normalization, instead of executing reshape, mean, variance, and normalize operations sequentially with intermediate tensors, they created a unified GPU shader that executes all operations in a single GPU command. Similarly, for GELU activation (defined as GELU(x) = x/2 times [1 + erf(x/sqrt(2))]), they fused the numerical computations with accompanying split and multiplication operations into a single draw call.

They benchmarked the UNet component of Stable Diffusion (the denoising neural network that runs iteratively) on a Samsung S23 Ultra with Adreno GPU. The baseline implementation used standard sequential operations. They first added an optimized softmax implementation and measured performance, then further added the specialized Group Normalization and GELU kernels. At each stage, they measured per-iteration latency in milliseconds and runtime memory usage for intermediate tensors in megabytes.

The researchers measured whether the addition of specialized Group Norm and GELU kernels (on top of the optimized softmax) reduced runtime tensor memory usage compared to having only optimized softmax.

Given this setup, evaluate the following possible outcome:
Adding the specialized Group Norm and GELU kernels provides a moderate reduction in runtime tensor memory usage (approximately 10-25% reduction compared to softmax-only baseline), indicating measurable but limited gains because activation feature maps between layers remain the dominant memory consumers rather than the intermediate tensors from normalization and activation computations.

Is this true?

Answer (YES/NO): YES